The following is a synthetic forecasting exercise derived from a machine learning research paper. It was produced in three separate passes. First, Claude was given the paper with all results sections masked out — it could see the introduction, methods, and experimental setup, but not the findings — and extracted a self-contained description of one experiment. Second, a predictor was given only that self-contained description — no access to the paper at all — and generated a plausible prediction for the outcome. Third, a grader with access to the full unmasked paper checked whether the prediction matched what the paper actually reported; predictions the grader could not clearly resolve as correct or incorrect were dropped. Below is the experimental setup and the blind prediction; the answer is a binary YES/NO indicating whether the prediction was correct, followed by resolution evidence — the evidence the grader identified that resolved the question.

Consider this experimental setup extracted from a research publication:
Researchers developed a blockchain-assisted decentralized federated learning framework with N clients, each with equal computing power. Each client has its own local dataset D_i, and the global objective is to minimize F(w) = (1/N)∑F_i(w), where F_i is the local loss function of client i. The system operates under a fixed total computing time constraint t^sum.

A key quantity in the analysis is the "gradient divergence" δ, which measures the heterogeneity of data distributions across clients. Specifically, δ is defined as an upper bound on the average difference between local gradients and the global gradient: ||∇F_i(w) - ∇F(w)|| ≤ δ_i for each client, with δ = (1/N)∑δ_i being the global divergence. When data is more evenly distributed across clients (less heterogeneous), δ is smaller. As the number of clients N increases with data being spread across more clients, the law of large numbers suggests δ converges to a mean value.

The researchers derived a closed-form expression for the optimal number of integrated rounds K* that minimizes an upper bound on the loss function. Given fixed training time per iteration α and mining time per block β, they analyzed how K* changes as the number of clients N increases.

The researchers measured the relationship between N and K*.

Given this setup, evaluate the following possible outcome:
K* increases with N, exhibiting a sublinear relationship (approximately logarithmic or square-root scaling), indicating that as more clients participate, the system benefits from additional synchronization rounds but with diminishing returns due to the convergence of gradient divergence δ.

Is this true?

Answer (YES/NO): NO